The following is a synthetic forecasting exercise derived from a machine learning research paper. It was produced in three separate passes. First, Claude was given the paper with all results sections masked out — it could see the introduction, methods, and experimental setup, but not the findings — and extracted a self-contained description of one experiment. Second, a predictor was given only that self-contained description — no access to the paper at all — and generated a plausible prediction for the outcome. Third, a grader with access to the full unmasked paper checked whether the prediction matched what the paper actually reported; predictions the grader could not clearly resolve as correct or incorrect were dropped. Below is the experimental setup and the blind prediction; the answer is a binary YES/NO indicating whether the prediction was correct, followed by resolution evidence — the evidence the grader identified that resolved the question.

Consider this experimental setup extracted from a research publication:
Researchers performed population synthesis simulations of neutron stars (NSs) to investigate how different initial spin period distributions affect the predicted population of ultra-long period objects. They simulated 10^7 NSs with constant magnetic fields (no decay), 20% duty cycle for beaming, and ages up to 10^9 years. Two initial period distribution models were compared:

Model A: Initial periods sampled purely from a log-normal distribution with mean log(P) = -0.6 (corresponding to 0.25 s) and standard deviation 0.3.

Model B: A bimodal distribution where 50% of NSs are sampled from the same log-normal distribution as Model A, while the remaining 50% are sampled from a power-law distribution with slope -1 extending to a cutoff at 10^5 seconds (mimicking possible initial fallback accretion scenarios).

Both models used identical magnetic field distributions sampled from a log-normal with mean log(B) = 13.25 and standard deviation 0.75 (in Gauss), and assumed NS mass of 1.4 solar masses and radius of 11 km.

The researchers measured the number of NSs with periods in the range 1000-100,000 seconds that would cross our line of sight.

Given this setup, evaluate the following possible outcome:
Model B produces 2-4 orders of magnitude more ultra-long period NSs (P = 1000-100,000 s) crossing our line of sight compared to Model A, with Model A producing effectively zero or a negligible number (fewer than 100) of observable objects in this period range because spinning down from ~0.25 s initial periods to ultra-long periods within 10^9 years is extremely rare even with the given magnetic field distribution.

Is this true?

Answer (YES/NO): NO